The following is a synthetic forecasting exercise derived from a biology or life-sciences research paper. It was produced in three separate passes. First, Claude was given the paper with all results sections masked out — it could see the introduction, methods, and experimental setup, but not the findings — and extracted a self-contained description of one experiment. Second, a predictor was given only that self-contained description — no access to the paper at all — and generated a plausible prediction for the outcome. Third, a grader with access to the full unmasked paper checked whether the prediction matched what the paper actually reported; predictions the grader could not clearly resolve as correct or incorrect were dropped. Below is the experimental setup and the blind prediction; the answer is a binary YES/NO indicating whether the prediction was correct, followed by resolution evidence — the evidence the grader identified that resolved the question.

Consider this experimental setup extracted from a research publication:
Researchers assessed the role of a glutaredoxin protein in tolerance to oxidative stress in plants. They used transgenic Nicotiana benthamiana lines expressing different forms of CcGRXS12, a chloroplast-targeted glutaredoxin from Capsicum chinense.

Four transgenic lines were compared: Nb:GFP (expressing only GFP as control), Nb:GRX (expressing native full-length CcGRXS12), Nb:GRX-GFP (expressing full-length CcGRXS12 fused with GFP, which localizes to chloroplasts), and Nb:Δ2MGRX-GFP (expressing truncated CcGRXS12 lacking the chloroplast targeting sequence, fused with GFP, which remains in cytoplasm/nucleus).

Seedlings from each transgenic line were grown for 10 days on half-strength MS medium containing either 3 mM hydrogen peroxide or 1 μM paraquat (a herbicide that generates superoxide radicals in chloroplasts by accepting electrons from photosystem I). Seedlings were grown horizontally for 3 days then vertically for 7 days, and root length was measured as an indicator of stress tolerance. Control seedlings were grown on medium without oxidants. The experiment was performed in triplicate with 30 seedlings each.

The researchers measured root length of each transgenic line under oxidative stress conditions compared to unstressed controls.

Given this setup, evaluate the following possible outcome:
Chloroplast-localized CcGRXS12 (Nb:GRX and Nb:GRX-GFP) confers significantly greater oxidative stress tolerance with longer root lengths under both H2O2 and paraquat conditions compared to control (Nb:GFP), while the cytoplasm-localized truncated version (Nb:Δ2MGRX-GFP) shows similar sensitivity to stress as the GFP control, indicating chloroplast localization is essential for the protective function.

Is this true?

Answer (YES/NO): NO